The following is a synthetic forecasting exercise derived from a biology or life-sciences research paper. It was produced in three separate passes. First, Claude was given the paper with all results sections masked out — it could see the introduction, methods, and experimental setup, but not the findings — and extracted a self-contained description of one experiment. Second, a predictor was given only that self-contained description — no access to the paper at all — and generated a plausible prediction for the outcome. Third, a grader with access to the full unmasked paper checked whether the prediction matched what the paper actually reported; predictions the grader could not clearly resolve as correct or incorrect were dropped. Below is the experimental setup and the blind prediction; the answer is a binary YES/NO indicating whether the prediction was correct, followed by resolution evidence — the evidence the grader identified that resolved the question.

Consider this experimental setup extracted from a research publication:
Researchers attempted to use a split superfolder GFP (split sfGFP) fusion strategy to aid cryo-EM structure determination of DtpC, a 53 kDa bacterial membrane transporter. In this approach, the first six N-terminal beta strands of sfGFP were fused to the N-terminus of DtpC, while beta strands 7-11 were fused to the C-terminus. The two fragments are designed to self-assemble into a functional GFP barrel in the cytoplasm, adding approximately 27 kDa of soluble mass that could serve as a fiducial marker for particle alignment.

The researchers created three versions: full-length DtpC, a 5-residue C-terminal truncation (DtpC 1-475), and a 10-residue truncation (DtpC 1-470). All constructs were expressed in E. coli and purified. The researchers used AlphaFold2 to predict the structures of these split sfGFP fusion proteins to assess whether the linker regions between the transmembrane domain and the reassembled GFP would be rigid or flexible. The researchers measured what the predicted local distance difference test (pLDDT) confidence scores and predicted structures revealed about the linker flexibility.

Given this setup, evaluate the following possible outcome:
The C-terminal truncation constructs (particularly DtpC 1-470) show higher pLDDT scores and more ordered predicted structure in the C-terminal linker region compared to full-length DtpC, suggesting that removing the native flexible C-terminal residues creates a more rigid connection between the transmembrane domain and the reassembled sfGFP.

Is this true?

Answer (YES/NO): NO